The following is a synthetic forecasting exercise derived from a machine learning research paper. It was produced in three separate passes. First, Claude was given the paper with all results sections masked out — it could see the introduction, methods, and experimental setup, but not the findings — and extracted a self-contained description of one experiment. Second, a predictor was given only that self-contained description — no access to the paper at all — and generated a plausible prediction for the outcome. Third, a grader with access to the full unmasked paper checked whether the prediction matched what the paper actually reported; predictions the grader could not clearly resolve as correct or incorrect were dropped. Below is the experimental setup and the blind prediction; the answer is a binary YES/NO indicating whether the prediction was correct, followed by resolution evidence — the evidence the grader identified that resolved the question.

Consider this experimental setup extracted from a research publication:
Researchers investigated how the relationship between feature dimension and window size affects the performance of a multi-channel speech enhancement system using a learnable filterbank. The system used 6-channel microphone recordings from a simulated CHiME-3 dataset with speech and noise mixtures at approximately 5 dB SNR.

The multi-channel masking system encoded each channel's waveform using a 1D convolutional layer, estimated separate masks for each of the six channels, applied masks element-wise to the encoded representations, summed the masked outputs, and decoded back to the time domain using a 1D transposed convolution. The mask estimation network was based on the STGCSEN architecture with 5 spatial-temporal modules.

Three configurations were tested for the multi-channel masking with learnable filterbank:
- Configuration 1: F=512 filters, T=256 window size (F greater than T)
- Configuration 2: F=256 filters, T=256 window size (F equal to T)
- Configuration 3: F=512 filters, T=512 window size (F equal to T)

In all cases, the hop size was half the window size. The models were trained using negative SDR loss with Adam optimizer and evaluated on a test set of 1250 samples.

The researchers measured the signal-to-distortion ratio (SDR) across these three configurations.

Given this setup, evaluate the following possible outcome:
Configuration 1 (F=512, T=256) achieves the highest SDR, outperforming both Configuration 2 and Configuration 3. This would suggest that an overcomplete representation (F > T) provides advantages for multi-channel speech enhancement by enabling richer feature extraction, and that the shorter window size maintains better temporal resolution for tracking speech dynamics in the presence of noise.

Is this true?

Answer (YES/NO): YES